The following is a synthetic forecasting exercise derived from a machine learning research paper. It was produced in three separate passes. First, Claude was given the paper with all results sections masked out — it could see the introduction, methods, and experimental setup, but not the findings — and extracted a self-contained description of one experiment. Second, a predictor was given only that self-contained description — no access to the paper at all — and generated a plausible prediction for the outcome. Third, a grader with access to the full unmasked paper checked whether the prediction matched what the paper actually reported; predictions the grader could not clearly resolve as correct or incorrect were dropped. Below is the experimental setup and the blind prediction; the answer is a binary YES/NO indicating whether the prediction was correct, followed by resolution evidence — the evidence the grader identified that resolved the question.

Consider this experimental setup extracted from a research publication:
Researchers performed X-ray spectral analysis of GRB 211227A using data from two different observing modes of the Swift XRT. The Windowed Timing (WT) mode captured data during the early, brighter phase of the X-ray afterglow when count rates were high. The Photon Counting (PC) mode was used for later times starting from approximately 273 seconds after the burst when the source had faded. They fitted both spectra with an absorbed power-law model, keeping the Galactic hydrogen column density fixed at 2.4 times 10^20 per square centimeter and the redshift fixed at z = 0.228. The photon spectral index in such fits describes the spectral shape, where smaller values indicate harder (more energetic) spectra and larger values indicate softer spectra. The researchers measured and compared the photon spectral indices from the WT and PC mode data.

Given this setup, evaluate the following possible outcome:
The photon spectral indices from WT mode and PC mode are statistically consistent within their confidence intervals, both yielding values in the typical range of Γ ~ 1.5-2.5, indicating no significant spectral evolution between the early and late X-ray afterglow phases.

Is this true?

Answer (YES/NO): NO